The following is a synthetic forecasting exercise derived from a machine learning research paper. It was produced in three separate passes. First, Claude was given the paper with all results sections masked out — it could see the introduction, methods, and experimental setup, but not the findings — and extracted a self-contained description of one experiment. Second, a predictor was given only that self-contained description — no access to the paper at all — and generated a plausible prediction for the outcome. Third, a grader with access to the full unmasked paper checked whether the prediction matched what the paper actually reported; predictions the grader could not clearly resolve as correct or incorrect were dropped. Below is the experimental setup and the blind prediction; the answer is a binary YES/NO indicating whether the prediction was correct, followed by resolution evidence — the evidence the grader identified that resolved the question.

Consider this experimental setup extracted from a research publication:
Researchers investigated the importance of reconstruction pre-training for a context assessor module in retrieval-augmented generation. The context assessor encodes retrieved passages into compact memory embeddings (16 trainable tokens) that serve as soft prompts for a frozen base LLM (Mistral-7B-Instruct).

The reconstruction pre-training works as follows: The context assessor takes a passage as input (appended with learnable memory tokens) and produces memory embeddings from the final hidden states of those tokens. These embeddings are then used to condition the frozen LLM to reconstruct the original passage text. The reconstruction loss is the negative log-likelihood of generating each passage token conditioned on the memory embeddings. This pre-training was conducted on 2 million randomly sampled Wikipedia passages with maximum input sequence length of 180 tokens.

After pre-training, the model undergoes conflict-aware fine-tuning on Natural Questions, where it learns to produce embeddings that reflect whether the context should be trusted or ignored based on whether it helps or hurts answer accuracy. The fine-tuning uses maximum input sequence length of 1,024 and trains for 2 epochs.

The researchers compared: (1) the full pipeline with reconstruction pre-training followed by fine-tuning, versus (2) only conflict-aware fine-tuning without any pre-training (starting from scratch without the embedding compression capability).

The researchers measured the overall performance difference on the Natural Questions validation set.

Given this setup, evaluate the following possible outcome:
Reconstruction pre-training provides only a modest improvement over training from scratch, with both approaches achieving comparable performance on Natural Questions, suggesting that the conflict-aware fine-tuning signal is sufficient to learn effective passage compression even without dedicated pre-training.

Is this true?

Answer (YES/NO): NO